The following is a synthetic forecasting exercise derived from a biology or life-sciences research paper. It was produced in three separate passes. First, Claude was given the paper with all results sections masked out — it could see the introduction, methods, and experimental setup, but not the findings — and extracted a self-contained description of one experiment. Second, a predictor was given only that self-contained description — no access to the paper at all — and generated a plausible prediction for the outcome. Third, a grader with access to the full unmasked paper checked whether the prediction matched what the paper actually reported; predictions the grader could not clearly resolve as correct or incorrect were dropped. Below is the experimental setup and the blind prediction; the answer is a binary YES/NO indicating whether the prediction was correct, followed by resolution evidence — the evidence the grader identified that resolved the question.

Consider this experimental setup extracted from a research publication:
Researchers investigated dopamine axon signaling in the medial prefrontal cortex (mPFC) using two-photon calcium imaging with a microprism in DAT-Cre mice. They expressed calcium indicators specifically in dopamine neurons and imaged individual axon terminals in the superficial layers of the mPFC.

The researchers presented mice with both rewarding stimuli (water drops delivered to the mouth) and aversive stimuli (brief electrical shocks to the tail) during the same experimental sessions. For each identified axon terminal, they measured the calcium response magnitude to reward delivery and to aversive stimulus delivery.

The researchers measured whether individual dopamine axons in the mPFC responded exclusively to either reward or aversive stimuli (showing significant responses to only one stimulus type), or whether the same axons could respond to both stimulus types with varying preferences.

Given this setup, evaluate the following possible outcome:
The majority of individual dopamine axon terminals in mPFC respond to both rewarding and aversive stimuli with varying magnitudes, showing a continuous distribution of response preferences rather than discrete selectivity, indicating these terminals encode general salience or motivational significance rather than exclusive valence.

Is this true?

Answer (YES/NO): NO